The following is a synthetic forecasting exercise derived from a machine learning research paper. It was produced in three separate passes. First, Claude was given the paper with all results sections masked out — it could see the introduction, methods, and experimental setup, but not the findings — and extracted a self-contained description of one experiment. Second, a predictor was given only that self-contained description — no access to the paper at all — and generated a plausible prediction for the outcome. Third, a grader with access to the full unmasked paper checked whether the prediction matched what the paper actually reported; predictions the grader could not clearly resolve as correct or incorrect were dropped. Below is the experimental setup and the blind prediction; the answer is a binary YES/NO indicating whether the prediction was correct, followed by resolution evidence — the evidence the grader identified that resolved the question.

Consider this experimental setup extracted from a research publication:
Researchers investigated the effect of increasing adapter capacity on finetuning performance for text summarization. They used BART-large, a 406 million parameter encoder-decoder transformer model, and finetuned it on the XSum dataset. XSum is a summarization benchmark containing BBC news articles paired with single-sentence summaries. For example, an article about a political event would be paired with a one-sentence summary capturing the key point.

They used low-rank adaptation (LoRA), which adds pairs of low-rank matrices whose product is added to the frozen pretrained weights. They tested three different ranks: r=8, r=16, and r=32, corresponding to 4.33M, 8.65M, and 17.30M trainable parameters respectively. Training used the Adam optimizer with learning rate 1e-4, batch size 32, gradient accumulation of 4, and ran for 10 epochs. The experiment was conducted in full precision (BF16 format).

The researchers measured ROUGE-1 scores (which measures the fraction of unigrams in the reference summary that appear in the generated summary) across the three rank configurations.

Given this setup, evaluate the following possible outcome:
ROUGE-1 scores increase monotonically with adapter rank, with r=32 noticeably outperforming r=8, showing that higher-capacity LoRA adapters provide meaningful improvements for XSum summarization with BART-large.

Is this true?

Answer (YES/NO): NO